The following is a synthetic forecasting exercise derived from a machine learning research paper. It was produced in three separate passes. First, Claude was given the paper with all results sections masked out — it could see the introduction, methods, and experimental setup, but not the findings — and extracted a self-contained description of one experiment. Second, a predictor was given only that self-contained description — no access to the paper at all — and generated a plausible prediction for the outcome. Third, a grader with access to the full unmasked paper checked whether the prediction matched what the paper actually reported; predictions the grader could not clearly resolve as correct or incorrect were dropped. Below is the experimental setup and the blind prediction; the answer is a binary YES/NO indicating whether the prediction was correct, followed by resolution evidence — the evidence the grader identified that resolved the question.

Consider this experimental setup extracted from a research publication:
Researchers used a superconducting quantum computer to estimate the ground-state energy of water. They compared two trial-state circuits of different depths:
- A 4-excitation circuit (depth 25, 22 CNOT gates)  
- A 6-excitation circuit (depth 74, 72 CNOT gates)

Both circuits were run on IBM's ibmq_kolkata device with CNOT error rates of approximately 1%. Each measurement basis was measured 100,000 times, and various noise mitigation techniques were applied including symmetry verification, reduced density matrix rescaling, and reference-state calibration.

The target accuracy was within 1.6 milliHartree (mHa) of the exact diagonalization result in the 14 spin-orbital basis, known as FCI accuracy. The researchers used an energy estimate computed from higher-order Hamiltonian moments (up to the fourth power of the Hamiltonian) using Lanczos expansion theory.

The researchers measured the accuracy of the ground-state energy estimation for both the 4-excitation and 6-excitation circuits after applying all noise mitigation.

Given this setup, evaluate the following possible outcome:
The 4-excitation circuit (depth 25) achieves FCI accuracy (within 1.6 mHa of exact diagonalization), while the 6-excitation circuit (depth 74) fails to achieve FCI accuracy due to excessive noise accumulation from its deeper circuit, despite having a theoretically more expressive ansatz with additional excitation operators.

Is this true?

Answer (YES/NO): YES